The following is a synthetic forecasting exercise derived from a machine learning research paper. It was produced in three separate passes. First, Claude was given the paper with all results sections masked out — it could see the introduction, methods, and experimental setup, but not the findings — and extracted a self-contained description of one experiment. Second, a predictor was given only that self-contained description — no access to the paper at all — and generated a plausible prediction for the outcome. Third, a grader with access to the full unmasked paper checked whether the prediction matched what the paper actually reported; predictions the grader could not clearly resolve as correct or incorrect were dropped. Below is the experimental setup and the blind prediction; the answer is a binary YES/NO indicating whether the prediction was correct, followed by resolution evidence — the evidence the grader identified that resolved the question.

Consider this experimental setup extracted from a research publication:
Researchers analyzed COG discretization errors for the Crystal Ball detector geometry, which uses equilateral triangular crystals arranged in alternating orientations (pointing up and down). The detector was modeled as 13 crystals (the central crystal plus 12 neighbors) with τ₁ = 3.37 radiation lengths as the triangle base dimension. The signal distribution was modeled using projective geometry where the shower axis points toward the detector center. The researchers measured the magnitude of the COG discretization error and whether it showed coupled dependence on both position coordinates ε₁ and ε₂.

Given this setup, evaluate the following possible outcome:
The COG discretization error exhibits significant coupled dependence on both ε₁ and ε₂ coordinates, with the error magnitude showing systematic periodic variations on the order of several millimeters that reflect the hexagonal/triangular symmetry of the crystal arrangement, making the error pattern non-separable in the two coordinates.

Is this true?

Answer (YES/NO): NO